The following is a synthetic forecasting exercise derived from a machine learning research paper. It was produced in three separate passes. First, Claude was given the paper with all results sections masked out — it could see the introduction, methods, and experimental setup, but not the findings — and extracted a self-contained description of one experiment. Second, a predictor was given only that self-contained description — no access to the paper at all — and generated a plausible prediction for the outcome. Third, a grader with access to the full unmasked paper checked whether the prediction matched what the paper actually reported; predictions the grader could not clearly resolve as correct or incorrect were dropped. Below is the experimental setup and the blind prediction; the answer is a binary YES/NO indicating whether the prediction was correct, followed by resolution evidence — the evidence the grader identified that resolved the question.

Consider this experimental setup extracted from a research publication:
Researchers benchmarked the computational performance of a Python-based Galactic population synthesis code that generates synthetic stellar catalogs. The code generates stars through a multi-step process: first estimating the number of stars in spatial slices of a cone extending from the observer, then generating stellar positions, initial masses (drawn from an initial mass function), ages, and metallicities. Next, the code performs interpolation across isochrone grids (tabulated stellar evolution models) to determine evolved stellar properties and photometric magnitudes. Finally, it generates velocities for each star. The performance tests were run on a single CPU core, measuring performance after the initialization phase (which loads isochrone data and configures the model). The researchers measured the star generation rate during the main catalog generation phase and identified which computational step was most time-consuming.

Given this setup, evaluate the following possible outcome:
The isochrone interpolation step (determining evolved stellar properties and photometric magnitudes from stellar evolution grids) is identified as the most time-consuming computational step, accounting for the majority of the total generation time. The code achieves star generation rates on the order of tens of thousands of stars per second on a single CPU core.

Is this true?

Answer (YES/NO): YES